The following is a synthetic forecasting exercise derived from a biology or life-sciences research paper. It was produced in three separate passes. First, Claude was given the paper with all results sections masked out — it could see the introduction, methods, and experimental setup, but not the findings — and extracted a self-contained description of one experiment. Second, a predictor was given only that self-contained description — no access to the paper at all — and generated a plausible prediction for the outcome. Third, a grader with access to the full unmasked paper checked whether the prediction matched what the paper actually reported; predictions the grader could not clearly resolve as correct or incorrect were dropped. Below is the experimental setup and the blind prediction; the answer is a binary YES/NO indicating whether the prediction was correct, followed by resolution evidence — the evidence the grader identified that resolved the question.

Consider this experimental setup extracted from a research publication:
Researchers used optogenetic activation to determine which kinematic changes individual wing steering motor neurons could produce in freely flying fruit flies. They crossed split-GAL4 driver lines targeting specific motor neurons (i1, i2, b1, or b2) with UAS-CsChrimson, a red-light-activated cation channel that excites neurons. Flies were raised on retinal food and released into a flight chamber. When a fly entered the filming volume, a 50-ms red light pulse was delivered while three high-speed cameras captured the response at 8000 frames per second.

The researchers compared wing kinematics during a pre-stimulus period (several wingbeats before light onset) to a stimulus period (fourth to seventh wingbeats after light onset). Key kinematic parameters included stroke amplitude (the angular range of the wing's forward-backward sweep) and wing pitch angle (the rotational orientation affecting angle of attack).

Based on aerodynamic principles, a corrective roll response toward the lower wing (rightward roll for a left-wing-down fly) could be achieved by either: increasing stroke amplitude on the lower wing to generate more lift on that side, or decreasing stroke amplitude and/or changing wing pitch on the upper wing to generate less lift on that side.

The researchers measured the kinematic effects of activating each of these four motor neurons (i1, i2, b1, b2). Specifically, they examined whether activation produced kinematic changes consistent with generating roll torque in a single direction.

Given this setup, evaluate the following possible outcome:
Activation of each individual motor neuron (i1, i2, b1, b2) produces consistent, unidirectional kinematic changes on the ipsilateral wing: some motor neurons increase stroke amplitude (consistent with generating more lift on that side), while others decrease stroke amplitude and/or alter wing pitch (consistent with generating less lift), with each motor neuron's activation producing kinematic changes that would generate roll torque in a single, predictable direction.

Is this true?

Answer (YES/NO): NO